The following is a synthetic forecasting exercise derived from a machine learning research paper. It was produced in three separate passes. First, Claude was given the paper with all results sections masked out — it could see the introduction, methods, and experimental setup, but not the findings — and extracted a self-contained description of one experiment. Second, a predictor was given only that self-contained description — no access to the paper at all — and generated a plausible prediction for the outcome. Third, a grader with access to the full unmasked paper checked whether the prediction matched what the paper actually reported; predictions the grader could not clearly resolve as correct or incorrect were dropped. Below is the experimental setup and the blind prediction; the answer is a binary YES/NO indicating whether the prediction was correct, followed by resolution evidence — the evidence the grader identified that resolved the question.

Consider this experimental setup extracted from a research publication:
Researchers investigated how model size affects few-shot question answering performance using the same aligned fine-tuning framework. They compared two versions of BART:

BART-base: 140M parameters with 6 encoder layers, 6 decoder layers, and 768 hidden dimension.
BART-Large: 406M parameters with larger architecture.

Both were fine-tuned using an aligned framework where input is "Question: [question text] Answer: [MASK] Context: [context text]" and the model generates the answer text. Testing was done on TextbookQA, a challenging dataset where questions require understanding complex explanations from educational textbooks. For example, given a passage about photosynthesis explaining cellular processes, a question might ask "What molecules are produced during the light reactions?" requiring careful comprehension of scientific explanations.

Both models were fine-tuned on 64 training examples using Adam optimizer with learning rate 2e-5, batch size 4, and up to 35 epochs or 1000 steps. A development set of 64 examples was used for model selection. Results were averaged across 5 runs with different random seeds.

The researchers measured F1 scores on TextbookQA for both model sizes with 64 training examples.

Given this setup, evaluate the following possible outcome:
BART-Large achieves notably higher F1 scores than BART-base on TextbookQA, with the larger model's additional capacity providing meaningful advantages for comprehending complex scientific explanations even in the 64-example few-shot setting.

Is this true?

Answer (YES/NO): YES